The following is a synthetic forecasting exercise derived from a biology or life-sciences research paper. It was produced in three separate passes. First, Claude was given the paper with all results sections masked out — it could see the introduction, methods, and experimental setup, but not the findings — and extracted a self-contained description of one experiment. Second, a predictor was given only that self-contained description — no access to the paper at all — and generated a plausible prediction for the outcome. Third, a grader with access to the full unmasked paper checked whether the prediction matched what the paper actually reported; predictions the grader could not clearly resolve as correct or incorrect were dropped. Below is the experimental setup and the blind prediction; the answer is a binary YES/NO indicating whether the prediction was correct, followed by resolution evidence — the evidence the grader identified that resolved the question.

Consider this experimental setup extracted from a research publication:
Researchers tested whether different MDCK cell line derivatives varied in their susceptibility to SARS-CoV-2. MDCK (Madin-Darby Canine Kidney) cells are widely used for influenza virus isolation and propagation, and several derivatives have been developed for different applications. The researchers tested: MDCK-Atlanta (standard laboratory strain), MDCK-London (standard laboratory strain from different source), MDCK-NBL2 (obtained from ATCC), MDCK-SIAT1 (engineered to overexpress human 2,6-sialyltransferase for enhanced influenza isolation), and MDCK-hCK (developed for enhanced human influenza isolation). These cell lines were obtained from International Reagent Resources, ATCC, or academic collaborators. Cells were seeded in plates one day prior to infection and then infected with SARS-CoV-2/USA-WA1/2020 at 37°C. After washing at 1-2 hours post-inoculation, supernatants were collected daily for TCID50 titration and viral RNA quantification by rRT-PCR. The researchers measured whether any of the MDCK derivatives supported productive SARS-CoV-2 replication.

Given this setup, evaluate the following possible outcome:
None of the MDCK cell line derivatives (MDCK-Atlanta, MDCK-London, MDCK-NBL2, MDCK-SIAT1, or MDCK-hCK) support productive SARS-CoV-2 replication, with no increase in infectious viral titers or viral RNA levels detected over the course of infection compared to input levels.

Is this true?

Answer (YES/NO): YES